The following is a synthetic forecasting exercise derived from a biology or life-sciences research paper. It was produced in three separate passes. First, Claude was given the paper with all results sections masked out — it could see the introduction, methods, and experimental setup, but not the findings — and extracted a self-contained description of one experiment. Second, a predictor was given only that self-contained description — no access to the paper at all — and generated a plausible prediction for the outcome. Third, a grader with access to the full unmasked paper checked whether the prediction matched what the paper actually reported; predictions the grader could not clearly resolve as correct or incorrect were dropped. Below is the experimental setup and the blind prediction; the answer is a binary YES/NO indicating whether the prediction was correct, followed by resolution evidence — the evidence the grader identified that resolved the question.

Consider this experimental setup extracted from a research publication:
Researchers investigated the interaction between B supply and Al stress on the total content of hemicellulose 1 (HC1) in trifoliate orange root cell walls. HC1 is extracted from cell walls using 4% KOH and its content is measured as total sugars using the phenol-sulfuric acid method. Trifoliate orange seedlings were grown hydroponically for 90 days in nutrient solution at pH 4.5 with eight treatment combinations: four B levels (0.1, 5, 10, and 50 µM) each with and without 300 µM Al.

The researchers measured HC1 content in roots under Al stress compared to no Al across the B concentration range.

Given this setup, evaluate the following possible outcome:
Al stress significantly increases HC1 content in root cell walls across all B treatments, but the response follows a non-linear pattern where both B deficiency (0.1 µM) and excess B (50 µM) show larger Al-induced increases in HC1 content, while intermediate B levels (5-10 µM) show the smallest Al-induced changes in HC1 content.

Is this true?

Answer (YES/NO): NO